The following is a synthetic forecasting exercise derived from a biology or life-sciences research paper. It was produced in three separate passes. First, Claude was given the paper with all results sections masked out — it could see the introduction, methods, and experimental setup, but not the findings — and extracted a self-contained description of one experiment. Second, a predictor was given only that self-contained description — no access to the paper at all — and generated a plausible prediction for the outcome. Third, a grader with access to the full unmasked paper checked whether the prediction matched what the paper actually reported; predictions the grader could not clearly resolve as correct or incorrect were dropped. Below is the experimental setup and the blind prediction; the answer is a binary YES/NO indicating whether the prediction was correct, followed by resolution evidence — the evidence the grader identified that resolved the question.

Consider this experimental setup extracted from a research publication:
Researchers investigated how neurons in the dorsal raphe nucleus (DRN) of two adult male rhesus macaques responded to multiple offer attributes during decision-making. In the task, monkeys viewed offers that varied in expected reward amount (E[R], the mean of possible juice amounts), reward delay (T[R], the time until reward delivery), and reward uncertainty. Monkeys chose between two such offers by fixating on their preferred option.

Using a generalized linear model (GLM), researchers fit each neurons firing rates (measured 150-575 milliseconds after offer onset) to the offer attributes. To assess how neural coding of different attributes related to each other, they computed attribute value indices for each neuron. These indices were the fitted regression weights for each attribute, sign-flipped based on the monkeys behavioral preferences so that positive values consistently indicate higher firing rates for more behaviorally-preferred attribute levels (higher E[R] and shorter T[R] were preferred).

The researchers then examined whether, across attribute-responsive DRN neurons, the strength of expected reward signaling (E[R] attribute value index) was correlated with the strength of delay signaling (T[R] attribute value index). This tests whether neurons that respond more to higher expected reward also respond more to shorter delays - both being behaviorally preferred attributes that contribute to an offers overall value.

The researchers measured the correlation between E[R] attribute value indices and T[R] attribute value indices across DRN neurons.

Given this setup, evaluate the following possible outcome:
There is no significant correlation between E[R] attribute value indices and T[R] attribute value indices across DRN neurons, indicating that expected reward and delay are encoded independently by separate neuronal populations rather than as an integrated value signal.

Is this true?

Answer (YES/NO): NO